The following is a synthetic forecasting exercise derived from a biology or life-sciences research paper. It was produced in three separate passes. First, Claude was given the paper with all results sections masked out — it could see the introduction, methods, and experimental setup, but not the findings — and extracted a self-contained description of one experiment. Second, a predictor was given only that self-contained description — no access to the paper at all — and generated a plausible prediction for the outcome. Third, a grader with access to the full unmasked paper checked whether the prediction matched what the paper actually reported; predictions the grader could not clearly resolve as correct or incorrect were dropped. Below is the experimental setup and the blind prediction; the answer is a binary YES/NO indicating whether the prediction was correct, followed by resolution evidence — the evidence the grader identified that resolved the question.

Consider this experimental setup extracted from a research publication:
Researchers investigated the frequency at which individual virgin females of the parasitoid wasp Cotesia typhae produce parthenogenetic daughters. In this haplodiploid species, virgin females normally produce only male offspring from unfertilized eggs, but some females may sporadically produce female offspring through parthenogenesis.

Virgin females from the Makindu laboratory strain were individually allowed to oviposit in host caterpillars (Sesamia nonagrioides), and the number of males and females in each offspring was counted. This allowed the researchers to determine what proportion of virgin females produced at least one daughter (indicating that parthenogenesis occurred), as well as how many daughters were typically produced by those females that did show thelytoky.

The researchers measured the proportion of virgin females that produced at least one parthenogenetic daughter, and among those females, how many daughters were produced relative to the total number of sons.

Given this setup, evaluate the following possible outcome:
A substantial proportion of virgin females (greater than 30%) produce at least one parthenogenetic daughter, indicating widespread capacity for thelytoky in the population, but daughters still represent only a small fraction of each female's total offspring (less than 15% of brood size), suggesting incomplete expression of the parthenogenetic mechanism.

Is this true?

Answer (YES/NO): YES